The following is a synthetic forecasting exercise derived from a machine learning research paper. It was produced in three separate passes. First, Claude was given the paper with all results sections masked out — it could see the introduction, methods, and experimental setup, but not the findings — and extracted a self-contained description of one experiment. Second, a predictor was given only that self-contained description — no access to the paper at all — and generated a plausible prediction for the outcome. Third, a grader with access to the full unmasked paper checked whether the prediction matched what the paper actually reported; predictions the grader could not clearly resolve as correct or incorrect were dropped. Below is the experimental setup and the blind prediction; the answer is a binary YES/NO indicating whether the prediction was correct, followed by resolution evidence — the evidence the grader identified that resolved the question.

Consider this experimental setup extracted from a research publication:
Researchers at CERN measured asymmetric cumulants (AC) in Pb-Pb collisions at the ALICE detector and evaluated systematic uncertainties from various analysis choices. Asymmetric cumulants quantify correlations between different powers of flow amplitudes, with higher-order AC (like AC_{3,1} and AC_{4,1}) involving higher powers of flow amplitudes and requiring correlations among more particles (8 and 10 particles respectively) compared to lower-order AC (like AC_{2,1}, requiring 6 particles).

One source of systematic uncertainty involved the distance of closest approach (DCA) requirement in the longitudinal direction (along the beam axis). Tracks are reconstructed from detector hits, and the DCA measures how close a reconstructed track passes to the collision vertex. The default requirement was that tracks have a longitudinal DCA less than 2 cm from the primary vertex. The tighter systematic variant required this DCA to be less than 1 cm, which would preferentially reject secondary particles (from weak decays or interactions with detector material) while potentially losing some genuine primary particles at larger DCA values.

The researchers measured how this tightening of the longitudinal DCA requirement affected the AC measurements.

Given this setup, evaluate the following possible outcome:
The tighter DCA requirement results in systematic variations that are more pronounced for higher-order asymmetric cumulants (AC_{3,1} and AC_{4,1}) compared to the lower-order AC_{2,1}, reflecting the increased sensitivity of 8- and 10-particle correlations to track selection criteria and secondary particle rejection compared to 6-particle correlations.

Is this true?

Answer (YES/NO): YES